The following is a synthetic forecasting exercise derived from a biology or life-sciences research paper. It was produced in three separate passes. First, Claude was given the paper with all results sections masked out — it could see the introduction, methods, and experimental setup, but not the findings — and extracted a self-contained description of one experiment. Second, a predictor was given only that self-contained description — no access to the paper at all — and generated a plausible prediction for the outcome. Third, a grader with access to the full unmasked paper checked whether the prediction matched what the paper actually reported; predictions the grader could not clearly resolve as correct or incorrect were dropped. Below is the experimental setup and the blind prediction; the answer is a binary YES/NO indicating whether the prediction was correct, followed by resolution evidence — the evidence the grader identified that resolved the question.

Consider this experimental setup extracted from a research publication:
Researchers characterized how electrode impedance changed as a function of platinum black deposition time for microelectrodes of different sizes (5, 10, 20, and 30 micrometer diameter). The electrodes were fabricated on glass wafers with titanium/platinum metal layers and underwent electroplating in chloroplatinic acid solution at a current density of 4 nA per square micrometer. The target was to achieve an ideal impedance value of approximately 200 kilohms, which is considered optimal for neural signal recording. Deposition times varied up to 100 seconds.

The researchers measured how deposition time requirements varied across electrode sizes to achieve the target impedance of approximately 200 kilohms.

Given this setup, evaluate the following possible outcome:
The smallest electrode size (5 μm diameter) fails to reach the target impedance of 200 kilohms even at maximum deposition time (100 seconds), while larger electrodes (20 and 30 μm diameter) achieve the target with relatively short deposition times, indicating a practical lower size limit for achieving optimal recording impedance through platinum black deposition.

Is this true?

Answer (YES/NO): NO